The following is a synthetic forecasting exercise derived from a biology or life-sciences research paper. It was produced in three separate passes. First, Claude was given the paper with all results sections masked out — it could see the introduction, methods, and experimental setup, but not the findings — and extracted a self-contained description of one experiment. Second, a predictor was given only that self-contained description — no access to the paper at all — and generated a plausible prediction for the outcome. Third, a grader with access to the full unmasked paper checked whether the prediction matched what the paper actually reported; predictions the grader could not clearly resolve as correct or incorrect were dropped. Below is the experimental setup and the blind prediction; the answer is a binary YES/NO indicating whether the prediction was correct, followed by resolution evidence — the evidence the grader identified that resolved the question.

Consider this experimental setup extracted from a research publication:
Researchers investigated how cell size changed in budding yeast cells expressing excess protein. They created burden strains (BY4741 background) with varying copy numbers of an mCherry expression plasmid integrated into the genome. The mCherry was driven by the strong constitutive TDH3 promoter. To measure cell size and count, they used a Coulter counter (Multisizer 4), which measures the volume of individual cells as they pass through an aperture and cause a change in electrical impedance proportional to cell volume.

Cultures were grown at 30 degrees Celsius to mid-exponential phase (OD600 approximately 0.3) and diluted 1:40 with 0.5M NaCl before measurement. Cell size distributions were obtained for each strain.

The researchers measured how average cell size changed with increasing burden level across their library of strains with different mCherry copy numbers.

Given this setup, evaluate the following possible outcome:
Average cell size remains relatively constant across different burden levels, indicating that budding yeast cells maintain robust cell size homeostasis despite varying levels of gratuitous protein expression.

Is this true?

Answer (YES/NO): NO